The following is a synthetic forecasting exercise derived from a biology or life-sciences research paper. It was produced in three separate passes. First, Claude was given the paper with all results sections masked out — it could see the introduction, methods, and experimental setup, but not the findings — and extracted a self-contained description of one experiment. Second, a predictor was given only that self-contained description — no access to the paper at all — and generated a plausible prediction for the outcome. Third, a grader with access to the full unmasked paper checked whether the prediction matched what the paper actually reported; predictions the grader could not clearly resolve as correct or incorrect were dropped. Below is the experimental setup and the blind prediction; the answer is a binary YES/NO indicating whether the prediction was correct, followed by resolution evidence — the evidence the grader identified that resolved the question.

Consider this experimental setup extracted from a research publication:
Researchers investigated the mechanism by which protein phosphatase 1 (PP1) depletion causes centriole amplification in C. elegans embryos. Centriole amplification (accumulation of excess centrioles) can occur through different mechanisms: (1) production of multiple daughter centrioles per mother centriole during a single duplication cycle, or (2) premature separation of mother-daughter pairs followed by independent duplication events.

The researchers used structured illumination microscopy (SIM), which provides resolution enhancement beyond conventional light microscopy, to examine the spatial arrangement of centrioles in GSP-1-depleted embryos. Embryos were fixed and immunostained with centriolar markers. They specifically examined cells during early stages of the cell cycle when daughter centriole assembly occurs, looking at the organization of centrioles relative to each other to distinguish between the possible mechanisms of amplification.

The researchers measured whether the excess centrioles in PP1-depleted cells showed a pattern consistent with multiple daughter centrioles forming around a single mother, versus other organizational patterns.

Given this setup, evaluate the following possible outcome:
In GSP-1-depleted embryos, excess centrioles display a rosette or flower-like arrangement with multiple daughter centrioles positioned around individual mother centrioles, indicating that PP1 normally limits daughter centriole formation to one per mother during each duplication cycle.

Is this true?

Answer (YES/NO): YES